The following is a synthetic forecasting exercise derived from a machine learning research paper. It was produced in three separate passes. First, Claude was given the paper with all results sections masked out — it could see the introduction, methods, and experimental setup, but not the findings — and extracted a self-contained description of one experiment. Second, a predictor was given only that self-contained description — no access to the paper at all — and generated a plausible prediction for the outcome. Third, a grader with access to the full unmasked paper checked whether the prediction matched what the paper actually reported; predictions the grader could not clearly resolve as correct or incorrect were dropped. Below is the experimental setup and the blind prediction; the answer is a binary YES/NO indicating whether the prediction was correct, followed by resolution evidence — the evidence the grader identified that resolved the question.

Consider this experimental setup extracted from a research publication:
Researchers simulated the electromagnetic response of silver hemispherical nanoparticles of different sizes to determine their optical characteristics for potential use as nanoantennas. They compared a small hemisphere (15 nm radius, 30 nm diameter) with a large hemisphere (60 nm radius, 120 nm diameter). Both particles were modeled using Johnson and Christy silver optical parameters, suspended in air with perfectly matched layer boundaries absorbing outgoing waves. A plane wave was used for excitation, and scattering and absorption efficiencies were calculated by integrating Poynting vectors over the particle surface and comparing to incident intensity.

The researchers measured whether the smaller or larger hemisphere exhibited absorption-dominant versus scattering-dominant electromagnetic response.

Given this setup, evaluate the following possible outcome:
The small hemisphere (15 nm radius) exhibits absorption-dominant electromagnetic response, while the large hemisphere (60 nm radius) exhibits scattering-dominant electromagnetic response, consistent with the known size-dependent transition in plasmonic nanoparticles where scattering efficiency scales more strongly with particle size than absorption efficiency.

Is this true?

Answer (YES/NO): YES